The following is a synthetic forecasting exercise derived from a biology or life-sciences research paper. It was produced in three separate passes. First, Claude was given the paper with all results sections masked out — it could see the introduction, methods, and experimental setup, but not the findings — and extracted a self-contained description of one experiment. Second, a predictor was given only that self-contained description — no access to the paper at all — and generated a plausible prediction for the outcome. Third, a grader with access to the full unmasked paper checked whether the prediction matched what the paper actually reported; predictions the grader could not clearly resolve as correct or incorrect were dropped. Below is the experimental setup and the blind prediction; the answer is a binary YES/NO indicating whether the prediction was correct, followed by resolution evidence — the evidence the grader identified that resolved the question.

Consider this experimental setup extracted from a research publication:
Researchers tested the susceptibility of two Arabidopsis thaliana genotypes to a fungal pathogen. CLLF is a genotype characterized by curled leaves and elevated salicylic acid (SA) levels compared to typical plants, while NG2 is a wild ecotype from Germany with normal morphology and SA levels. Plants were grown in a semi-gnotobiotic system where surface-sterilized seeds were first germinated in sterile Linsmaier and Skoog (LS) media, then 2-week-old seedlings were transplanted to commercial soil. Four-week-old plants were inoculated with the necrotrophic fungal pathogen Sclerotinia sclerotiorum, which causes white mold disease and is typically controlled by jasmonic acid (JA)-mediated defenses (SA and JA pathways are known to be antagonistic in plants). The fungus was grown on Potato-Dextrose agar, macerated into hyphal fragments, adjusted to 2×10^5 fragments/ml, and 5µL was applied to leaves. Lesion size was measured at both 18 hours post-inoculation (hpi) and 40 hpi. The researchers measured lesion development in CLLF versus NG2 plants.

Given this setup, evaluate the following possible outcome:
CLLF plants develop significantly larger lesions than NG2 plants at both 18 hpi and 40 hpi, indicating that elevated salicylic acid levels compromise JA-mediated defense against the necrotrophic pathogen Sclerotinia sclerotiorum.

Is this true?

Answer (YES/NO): NO